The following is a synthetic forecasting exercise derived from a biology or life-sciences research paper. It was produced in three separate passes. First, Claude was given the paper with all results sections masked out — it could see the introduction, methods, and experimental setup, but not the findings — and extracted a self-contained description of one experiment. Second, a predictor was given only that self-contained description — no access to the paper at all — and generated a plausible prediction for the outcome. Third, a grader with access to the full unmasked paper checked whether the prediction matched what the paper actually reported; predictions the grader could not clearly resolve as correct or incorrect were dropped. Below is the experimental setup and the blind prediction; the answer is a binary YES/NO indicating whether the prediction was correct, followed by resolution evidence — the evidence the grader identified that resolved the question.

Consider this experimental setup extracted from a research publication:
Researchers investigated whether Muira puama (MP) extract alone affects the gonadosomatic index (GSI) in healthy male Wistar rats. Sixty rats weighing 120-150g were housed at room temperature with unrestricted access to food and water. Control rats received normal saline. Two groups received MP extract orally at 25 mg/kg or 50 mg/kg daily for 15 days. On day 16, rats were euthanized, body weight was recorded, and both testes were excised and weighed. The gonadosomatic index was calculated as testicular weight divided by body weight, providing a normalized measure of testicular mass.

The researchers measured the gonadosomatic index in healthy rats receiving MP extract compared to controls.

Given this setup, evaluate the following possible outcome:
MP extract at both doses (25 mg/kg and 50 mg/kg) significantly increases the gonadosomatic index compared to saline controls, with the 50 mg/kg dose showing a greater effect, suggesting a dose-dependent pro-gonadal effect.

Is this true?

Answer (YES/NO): NO